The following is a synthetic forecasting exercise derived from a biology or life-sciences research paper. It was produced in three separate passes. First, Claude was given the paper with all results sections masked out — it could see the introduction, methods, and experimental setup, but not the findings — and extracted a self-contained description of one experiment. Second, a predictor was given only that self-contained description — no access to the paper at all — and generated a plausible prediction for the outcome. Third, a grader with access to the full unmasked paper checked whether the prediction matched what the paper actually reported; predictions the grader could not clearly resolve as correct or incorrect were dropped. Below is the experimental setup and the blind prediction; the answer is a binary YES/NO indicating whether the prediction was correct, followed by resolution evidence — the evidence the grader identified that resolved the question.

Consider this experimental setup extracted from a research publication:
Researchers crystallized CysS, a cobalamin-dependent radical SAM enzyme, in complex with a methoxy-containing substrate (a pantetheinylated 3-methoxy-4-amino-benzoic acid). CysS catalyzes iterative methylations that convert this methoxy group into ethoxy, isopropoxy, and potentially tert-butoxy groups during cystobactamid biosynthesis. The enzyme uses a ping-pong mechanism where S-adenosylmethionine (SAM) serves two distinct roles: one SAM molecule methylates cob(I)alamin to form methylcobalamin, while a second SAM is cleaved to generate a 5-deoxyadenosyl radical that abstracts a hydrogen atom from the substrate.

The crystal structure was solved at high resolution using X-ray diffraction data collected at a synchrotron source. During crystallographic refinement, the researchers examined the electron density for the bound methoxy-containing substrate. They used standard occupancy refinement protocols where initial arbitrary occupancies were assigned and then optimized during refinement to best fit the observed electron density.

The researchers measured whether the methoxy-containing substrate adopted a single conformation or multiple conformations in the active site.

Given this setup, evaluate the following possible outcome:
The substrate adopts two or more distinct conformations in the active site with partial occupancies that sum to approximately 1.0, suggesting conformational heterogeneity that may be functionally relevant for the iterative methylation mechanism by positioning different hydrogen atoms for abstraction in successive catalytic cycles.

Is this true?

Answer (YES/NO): NO